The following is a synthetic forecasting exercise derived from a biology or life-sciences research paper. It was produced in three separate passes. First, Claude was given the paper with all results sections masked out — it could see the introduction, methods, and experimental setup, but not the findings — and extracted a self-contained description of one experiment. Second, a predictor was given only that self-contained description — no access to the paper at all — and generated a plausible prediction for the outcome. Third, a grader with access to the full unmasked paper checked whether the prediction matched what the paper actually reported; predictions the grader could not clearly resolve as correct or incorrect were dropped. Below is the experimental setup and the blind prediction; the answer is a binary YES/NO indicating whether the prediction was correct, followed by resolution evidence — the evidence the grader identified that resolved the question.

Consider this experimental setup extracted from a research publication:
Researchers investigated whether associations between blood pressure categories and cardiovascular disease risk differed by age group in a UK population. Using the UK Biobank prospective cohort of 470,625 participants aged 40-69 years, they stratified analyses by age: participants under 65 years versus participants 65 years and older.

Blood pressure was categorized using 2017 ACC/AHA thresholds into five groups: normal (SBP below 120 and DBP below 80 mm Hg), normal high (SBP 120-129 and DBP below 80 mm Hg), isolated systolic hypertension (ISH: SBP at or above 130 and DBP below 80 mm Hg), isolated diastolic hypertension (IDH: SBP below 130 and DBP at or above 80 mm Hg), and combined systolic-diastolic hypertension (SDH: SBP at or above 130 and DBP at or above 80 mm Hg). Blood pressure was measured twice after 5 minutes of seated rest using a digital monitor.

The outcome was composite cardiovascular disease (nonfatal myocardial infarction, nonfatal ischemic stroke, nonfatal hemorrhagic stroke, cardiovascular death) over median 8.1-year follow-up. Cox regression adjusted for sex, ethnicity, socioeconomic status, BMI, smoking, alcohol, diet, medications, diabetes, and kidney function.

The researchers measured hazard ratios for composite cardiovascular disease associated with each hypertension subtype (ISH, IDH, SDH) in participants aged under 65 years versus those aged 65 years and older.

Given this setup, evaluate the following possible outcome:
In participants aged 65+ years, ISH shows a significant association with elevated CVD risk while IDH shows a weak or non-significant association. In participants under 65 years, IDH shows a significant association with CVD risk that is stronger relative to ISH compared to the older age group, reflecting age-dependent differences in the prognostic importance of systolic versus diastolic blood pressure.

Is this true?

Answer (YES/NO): YES